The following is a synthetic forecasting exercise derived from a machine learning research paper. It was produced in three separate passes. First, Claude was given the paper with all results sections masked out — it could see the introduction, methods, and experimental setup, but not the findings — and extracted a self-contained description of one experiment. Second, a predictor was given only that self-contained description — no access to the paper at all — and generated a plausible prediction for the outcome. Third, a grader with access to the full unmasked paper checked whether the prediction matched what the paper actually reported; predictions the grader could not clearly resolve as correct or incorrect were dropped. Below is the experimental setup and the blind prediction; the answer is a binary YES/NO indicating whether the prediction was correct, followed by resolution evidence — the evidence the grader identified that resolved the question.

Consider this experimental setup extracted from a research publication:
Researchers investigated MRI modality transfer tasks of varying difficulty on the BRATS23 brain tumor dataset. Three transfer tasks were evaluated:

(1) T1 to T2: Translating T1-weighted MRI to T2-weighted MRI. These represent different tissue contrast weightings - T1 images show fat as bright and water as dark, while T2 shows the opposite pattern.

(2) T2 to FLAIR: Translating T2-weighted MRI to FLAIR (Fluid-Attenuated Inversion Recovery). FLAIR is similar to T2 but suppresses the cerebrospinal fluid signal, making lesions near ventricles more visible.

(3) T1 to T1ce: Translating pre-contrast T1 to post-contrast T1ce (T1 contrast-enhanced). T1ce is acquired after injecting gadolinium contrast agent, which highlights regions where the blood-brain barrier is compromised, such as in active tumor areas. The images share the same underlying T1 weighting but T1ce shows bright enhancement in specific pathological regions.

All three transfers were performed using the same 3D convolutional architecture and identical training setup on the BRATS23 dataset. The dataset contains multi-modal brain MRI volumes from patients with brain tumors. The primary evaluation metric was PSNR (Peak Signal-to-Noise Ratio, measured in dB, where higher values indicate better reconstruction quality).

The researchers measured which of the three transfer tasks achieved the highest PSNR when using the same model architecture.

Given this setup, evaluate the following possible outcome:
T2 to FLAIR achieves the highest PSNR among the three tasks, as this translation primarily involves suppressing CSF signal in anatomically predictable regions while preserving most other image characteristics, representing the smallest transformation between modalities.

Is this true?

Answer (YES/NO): NO